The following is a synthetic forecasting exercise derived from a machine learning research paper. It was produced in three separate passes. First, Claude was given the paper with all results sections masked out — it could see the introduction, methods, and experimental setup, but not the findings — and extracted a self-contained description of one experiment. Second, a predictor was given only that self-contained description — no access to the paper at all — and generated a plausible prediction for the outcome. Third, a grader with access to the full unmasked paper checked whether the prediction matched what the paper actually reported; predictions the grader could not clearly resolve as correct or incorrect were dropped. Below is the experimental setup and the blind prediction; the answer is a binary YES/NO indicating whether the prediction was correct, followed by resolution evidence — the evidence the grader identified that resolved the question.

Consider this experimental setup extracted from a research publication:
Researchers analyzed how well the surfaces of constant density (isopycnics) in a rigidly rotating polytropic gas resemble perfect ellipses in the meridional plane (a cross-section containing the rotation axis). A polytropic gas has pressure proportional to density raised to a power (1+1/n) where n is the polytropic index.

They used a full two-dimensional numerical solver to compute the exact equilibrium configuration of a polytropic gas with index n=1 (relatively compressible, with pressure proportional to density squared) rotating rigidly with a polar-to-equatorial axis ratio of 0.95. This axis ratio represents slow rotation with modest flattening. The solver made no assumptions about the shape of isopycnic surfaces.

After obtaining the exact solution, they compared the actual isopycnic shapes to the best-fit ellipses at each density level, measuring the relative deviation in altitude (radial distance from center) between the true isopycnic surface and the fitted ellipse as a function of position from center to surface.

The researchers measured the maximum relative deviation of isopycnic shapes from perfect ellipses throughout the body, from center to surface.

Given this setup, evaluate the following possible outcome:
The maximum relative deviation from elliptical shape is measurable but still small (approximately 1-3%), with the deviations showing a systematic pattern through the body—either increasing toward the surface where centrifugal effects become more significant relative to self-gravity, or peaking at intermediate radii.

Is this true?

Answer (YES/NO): NO